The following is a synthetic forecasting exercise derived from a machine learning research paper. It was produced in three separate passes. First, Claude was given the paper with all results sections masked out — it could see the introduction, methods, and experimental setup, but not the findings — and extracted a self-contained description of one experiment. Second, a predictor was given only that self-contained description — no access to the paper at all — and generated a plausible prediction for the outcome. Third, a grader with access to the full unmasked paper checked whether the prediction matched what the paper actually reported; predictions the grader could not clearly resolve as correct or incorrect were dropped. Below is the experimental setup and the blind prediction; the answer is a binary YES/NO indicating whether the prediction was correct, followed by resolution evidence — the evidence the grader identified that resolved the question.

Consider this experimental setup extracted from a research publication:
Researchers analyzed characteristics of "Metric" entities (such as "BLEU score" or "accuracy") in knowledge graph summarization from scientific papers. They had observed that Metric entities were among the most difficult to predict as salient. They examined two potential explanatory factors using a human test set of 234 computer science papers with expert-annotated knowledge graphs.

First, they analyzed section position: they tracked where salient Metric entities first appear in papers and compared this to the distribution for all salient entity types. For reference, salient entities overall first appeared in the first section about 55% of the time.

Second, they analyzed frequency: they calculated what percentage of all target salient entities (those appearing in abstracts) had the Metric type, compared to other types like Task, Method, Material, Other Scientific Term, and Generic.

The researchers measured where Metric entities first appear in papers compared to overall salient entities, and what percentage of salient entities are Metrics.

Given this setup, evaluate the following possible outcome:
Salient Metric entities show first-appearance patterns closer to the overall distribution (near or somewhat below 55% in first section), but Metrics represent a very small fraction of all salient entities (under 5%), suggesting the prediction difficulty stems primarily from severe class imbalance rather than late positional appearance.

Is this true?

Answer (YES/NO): NO